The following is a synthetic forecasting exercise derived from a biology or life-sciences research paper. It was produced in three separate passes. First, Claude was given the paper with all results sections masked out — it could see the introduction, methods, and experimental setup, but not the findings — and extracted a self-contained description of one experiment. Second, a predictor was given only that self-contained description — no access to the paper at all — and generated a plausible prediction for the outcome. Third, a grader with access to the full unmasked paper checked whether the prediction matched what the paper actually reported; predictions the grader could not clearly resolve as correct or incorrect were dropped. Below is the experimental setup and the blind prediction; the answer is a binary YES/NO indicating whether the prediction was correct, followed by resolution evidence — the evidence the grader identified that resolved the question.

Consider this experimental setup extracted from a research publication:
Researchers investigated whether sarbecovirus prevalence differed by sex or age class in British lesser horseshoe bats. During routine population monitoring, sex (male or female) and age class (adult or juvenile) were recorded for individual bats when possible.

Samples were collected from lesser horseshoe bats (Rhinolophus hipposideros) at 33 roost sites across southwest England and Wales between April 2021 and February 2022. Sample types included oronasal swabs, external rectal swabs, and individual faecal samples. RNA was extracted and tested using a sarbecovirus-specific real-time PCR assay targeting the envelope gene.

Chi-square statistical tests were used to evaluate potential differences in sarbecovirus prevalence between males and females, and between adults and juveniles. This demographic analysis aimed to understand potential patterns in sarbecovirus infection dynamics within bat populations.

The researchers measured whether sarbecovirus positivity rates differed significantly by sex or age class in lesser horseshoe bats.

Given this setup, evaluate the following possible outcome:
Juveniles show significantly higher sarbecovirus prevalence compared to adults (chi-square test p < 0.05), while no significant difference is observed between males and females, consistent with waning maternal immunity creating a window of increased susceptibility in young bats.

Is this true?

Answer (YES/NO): NO